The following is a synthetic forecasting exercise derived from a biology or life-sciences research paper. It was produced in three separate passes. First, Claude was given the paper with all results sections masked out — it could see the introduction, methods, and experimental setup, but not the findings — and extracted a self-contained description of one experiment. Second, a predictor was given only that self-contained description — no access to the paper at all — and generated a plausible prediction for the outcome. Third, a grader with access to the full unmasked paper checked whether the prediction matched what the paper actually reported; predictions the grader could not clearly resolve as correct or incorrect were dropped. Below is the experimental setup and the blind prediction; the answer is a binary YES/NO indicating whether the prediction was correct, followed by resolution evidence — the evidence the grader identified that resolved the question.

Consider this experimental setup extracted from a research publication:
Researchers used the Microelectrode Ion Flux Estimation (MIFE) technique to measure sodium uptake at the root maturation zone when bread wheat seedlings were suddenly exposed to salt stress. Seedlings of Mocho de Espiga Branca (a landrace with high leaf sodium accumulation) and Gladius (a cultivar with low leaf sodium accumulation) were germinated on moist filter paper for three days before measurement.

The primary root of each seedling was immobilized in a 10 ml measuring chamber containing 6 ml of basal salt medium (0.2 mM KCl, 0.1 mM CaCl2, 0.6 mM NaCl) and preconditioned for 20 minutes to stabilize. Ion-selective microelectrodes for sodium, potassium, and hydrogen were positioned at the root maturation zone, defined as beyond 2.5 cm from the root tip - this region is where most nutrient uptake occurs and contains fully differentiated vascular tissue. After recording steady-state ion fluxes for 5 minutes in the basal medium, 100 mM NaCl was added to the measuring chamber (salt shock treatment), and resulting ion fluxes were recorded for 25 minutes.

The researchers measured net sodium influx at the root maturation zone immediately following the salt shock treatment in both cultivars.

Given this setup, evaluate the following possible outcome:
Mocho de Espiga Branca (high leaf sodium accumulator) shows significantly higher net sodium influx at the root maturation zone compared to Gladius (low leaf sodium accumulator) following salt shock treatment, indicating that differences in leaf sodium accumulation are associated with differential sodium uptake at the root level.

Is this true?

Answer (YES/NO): NO